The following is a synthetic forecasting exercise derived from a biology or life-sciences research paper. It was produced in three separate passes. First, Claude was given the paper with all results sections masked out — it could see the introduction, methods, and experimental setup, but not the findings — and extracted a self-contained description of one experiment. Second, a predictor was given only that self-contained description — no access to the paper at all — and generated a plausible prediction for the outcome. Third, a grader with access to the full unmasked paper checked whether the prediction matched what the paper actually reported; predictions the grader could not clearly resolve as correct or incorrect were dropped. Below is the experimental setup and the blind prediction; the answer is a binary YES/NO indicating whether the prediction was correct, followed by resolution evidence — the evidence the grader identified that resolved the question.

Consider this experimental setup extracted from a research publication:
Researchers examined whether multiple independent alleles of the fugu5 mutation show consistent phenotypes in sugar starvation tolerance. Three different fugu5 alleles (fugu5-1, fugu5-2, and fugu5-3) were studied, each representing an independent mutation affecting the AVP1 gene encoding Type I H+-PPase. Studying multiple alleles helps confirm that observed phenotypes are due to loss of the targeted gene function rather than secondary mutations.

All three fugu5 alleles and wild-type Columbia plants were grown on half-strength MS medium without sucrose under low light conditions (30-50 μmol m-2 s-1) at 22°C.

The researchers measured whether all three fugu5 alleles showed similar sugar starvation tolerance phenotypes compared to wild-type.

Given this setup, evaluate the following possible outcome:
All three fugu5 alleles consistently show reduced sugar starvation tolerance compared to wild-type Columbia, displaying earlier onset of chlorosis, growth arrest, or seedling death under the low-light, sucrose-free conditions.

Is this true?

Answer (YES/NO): NO